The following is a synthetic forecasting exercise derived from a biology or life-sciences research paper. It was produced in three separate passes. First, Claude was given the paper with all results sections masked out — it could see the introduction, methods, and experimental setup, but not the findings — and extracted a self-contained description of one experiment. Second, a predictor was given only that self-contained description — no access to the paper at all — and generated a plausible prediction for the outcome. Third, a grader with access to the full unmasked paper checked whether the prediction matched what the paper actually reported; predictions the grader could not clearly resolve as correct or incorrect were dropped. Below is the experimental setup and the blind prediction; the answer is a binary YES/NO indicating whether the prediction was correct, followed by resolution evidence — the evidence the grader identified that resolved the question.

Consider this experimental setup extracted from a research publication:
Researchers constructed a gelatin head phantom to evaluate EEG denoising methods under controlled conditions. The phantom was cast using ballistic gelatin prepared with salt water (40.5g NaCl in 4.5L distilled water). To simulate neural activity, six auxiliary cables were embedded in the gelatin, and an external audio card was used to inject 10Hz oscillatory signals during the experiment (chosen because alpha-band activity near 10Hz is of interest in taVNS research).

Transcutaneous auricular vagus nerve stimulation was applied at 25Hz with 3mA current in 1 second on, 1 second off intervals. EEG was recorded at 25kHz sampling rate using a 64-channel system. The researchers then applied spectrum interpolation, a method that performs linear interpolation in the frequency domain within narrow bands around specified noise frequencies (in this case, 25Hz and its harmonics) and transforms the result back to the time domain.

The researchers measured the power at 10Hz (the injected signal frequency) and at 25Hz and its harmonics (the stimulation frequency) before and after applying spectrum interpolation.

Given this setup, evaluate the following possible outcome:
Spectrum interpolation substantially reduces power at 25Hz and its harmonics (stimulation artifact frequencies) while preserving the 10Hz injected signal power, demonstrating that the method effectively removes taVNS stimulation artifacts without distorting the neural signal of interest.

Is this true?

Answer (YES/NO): NO